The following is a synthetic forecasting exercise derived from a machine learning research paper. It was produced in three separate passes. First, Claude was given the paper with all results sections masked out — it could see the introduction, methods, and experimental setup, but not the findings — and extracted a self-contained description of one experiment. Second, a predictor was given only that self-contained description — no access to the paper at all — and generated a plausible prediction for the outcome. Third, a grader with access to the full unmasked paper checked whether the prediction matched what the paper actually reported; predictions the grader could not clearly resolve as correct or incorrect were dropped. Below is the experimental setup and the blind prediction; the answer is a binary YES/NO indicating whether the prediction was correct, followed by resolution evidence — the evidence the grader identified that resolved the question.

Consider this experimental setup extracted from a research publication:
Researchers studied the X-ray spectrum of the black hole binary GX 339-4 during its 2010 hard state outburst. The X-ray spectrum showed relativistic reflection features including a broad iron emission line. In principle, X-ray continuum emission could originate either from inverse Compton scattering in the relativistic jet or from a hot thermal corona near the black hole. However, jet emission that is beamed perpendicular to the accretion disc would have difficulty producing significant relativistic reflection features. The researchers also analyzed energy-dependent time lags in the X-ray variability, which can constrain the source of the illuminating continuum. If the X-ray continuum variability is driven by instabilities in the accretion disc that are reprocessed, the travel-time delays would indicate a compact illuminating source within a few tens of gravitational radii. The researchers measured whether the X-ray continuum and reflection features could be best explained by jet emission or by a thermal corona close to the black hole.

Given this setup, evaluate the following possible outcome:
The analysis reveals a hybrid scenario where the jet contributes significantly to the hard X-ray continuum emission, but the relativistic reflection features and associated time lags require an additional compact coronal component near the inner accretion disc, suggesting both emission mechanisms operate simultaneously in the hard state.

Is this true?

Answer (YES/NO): NO